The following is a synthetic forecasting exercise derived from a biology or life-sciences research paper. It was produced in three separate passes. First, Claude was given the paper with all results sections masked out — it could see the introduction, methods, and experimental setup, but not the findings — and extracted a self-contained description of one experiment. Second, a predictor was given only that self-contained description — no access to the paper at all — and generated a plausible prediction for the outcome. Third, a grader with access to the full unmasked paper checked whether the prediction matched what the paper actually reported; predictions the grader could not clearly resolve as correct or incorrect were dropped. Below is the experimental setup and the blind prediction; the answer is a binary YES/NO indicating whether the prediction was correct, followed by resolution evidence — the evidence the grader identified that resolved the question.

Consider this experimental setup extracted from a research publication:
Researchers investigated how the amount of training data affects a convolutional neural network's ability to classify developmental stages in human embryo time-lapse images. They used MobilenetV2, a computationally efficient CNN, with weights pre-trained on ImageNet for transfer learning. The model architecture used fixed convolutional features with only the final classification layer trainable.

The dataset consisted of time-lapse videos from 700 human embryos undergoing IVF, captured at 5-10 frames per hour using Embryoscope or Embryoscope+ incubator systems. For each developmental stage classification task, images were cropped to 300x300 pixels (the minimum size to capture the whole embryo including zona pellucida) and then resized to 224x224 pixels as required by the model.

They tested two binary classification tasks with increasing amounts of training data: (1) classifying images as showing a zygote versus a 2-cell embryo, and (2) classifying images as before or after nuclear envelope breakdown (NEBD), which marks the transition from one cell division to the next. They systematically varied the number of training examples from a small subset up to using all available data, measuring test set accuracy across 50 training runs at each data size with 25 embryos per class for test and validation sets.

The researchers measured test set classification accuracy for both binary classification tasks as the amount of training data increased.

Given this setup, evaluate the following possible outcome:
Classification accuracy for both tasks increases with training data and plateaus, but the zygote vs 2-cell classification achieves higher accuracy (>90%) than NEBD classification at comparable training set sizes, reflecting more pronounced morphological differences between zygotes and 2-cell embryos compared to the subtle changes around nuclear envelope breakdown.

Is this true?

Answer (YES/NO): YES